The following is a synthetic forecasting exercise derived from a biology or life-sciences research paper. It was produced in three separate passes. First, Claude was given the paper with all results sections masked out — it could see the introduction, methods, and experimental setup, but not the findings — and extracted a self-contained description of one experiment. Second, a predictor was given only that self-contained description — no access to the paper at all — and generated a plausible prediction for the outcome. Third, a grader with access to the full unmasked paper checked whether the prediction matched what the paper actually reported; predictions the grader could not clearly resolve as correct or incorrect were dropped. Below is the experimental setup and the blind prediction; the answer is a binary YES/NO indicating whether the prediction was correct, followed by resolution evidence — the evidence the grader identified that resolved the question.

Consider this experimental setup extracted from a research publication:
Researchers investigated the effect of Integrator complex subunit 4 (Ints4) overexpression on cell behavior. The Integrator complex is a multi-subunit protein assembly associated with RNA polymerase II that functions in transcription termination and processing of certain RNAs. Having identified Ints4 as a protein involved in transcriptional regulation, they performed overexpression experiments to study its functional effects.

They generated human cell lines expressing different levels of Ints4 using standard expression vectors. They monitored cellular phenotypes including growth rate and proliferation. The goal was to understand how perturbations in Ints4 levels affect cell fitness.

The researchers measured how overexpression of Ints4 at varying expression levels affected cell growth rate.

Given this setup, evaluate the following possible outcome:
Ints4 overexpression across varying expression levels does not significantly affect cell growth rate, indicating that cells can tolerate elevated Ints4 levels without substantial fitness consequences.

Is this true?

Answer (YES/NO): NO